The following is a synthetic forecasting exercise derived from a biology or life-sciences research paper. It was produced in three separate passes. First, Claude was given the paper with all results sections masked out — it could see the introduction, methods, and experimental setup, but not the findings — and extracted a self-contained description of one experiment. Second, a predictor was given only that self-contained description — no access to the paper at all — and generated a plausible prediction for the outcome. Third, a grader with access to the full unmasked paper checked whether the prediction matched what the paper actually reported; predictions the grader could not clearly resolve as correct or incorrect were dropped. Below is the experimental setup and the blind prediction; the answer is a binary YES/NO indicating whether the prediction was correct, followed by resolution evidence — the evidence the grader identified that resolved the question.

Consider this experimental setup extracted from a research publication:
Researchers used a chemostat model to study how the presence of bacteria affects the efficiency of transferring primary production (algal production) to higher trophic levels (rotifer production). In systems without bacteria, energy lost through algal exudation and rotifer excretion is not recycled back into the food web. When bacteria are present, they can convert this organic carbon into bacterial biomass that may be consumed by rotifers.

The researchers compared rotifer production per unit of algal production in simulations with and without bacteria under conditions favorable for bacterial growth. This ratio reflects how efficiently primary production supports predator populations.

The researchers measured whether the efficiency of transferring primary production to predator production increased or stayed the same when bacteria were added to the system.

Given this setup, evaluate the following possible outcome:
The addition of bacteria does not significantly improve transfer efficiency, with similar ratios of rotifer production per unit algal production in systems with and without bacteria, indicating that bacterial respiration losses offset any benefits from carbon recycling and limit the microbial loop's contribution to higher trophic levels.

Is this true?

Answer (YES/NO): NO